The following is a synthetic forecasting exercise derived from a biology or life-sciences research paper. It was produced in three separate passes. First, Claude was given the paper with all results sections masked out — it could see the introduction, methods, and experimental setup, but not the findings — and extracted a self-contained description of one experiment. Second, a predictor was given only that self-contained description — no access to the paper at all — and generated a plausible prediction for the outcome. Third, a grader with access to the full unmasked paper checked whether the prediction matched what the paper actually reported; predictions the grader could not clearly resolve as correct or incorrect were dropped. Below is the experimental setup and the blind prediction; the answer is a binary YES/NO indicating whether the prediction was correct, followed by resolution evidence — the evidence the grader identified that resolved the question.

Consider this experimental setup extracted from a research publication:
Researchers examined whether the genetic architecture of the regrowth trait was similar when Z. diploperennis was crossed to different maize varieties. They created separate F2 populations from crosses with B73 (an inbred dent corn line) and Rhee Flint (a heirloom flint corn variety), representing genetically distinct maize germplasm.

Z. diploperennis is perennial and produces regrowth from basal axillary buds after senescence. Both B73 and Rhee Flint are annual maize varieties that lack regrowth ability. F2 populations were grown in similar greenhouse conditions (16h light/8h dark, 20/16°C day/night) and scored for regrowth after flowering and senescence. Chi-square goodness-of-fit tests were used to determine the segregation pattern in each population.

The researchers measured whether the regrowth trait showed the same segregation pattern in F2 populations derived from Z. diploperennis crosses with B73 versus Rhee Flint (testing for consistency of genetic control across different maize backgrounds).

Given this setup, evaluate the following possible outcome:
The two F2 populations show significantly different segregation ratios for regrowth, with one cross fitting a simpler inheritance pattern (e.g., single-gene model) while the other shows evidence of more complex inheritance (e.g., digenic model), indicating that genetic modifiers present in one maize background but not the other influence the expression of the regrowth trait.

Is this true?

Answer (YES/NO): NO